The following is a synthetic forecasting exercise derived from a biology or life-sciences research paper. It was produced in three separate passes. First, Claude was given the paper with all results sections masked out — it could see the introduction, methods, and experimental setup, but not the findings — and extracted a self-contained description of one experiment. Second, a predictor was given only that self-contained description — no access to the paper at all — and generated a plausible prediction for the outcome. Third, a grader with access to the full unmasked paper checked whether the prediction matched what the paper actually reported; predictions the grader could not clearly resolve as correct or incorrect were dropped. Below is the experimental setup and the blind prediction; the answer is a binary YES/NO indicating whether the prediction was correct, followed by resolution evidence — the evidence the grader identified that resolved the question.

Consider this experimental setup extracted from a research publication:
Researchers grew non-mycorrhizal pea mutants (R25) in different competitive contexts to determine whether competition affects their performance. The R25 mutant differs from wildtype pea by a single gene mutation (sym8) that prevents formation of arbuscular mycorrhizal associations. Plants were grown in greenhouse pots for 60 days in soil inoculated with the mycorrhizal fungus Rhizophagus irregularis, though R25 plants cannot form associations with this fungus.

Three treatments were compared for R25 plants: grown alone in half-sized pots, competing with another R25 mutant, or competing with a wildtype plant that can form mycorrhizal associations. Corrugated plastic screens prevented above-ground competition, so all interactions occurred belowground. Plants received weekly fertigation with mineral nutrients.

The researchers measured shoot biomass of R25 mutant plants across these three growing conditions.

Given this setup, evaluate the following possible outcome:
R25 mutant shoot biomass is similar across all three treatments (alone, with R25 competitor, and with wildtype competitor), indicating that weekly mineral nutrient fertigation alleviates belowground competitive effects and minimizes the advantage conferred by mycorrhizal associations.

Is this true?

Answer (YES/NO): NO